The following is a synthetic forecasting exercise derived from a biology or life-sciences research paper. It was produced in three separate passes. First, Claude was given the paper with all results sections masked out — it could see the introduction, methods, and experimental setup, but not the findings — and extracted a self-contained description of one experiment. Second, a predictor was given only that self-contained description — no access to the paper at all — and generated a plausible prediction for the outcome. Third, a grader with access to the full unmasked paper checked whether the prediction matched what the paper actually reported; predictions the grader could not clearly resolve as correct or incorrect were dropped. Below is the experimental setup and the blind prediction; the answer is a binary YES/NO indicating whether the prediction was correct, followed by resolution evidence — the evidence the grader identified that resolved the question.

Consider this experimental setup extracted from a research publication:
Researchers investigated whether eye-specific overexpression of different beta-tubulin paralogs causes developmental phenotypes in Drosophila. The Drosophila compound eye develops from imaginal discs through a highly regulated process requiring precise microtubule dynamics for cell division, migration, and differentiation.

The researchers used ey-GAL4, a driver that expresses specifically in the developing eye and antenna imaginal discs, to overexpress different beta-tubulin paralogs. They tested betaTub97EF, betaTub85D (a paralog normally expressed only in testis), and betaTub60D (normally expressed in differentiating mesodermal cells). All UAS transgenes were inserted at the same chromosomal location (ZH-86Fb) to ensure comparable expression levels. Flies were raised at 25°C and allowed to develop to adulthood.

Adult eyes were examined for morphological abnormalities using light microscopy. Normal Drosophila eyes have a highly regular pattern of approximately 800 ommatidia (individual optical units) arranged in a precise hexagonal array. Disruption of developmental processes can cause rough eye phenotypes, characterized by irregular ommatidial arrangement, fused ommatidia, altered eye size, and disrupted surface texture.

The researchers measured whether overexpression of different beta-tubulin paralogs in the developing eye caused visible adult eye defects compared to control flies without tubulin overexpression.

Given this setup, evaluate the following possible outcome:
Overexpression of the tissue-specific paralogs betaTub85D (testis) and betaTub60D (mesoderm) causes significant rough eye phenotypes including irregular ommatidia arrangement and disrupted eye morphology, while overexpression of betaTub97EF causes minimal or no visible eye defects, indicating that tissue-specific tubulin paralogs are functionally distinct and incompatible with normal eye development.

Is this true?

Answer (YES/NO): NO